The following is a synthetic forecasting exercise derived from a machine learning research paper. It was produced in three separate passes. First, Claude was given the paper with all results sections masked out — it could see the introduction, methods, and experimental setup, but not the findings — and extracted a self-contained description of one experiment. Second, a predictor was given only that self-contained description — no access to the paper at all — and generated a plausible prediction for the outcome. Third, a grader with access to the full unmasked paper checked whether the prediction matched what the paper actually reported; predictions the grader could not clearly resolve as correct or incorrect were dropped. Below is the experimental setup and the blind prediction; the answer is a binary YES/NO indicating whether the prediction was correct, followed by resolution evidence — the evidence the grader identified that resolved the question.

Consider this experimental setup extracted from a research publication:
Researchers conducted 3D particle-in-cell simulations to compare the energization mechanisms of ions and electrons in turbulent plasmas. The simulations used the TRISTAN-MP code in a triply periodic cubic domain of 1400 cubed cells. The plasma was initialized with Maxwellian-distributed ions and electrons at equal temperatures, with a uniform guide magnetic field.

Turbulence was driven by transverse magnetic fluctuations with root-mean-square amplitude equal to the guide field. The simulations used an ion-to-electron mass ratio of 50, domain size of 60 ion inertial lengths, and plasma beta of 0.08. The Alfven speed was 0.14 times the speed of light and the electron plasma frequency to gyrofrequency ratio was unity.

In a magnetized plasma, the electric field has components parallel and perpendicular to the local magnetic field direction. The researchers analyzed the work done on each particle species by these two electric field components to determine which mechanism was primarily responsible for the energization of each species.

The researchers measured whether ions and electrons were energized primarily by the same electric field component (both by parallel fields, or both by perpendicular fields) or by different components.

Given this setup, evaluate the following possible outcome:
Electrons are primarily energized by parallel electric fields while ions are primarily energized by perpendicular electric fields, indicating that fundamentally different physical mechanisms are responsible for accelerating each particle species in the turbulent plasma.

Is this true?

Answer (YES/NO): YES